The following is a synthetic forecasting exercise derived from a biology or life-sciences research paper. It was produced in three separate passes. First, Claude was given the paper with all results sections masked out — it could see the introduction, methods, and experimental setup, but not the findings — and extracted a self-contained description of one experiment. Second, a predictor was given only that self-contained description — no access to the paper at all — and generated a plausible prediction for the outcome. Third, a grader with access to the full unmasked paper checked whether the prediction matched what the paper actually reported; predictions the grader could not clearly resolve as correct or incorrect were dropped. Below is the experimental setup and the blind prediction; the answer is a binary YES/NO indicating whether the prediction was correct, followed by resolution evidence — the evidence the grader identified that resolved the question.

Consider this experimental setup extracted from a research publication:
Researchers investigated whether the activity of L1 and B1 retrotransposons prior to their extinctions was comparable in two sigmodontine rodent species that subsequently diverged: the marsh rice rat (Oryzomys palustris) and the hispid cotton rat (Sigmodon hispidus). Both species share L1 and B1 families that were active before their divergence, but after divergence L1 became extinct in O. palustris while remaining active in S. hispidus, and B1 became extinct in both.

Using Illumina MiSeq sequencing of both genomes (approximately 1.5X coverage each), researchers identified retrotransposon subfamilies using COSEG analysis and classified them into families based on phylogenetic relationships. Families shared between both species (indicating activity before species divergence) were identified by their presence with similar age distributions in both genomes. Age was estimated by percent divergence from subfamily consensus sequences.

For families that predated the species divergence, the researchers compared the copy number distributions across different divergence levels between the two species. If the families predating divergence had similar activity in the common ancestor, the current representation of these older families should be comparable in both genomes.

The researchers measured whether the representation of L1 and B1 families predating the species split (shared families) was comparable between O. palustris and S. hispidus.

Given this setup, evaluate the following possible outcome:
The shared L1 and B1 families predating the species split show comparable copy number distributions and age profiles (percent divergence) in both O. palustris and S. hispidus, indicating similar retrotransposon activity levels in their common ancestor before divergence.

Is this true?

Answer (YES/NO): YES